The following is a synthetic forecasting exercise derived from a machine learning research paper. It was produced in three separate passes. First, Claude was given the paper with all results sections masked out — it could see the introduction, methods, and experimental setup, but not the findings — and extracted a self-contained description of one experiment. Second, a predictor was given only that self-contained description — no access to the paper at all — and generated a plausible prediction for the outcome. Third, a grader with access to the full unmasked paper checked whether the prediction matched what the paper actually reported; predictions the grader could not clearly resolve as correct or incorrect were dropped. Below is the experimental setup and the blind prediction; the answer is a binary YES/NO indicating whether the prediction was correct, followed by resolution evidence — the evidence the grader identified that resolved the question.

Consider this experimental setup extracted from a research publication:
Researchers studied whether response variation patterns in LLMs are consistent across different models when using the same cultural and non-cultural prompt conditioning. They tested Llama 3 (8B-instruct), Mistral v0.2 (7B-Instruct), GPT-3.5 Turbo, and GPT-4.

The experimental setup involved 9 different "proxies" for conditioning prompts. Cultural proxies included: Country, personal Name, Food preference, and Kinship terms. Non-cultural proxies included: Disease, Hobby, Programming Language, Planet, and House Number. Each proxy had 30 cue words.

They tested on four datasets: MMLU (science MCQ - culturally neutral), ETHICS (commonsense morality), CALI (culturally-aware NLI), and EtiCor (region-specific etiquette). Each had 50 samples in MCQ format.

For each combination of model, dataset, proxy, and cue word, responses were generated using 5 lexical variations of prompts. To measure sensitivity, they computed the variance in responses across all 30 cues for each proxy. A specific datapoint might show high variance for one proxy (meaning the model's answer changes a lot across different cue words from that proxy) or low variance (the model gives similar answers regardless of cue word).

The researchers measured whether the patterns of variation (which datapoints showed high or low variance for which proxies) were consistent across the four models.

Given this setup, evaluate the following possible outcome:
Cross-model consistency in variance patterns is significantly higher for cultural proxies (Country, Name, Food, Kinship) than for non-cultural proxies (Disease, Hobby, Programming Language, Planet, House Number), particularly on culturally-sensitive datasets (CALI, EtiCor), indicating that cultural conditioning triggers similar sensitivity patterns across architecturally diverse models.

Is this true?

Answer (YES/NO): NO